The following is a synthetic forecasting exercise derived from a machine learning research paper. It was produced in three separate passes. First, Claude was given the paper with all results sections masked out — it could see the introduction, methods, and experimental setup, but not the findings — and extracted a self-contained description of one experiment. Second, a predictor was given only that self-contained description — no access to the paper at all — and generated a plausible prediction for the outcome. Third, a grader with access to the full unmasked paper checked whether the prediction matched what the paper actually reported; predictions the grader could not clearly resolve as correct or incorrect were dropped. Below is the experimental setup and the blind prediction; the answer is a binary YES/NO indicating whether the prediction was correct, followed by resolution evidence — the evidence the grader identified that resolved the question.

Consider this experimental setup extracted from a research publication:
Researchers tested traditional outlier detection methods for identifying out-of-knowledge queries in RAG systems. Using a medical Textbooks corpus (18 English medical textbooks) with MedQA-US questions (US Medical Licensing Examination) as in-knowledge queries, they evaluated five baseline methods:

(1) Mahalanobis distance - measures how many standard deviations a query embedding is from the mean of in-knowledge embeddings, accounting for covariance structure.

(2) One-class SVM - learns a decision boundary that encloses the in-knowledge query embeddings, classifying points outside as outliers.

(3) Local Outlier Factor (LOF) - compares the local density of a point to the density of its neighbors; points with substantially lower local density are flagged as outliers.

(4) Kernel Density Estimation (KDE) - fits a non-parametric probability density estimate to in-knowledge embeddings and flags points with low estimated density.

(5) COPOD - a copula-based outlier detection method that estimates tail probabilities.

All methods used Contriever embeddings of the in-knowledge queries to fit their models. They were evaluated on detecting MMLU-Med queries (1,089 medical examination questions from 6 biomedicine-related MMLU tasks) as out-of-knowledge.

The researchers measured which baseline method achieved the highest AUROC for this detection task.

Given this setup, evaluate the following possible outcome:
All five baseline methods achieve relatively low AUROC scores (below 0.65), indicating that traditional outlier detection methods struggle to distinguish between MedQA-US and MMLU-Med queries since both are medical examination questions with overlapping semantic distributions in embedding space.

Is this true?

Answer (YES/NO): NO